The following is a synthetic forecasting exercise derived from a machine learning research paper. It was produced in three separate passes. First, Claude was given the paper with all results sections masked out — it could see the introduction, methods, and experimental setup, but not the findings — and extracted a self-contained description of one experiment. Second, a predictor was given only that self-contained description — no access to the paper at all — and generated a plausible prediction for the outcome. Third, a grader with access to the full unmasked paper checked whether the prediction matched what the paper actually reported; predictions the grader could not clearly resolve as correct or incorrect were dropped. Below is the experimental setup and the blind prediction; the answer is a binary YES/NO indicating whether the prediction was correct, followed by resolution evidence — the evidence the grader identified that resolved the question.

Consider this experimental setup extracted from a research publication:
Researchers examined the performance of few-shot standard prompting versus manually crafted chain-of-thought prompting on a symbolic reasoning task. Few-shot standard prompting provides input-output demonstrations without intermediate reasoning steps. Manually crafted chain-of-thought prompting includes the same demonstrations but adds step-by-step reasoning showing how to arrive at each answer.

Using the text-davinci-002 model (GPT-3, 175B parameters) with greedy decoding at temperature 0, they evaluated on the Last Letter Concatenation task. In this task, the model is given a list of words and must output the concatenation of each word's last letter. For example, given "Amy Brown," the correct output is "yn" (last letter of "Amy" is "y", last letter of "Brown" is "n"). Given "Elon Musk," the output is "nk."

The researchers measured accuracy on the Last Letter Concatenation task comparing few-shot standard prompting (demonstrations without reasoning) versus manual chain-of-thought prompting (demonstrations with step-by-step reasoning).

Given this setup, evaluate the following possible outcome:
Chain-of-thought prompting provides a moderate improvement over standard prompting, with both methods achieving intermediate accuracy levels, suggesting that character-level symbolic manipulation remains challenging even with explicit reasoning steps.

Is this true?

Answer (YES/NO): NO